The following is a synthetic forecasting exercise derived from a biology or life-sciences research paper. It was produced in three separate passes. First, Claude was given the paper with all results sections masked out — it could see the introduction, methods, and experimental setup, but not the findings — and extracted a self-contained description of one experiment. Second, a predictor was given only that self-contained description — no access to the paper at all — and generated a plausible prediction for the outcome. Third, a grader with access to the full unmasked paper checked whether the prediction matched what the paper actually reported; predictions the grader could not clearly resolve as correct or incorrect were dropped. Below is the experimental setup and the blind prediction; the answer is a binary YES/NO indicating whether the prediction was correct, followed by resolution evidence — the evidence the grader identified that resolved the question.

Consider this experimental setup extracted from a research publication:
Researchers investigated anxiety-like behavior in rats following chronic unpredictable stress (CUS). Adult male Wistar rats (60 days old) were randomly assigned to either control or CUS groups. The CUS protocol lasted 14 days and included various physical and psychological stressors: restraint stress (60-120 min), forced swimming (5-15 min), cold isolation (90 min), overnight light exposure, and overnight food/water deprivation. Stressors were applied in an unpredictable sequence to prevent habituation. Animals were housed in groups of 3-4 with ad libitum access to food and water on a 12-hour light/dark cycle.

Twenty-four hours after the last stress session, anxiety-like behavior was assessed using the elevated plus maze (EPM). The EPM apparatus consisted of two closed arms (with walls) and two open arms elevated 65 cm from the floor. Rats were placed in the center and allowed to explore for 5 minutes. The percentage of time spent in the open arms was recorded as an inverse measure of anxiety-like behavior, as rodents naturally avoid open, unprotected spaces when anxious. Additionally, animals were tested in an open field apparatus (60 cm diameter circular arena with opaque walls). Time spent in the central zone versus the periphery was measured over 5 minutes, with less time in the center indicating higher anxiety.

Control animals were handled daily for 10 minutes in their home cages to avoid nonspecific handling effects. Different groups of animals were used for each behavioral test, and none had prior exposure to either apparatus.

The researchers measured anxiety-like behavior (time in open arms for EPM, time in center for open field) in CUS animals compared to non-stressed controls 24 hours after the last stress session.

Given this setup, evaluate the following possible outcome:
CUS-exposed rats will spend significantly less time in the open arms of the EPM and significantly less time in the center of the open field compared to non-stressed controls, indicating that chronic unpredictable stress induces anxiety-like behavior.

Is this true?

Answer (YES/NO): NO